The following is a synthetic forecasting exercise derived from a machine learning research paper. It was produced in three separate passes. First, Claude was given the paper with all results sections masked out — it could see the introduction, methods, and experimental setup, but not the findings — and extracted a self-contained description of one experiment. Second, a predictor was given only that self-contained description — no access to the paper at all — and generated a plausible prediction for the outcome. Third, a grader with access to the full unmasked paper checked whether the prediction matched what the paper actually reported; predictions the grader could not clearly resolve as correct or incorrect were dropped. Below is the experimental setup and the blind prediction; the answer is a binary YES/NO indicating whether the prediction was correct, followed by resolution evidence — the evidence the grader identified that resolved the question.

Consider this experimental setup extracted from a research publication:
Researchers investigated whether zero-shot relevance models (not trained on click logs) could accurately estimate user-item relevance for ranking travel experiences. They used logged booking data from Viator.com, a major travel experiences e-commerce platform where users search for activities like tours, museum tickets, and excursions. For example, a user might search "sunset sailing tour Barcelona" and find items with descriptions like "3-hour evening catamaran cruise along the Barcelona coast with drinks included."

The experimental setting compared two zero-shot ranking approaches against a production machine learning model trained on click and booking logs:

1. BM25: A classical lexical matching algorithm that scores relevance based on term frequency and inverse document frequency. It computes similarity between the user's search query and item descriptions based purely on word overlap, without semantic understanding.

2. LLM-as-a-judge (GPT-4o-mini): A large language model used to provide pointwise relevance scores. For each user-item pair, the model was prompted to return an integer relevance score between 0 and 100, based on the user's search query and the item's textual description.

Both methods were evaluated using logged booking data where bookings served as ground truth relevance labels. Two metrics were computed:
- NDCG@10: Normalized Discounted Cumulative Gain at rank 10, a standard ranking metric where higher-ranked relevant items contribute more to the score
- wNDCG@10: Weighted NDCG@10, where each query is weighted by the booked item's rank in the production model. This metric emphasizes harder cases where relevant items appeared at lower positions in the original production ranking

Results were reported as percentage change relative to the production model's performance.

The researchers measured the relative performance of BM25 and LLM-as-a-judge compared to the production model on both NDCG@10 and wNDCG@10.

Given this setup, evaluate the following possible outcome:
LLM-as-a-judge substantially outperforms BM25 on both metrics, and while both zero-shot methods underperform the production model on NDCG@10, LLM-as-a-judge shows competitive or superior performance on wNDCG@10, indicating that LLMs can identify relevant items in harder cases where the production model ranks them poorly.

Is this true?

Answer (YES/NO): YES